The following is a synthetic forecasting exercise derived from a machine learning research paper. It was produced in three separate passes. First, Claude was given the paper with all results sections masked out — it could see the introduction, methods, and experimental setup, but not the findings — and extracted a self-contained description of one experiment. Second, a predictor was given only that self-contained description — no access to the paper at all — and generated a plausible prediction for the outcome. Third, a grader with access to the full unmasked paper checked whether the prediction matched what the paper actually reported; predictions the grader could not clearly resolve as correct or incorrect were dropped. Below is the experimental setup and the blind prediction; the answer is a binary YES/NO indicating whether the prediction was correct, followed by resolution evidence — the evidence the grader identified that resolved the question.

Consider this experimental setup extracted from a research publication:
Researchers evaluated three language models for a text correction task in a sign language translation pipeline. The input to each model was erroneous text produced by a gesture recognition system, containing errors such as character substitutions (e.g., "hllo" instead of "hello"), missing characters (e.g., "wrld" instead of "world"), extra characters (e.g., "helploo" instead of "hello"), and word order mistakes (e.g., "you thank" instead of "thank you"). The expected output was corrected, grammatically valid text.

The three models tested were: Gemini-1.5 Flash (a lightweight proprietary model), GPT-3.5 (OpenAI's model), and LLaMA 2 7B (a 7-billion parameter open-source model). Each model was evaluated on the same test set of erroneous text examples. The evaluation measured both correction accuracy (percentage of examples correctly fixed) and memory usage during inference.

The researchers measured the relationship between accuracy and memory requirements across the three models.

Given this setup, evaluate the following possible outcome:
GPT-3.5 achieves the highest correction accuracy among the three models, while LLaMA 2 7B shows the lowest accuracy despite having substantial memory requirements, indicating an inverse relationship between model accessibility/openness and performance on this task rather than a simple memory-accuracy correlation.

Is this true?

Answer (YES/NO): NO